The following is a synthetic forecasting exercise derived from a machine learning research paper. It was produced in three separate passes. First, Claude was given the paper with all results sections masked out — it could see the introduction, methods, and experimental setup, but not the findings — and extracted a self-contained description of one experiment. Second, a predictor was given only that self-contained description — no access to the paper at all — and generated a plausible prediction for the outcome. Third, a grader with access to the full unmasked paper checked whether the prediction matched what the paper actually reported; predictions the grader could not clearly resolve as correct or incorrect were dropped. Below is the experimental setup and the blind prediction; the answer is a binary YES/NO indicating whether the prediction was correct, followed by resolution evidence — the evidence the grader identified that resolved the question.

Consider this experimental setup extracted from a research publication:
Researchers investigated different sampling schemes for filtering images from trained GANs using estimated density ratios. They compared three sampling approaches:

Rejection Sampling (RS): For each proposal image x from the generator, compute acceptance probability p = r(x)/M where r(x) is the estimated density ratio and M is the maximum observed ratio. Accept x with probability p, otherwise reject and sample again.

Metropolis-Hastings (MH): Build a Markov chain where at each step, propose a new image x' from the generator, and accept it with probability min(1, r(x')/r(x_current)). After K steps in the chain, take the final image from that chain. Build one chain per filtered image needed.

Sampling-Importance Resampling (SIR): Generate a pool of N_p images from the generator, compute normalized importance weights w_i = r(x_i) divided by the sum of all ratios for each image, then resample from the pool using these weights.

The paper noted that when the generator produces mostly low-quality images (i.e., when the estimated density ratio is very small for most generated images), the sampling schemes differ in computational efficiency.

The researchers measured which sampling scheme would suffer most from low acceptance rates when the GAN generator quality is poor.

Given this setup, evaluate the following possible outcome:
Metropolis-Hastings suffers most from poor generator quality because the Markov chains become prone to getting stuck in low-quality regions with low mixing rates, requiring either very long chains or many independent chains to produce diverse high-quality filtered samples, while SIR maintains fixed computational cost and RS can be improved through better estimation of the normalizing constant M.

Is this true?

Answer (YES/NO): NO